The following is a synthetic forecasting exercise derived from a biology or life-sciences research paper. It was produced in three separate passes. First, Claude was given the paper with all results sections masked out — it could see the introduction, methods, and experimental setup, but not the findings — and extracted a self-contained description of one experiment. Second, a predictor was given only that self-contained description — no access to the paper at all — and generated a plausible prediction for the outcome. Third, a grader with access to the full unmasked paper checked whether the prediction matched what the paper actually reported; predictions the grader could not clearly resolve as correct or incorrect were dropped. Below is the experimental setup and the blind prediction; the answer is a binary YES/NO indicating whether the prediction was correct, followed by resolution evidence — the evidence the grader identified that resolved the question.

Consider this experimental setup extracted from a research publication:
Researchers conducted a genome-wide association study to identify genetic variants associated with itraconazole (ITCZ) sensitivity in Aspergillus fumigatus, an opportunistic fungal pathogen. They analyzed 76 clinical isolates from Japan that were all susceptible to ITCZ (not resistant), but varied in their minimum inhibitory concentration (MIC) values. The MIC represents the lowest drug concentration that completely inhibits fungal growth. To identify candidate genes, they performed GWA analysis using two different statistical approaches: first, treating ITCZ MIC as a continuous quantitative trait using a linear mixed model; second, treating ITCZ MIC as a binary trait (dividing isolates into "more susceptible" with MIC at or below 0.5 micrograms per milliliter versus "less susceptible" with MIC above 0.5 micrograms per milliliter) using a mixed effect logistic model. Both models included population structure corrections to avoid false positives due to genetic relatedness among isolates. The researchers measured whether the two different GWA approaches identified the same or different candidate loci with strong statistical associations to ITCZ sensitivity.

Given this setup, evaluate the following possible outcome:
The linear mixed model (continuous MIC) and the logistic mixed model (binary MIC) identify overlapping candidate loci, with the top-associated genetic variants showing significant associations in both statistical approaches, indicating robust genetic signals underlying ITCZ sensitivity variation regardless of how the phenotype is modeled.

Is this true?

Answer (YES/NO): NO